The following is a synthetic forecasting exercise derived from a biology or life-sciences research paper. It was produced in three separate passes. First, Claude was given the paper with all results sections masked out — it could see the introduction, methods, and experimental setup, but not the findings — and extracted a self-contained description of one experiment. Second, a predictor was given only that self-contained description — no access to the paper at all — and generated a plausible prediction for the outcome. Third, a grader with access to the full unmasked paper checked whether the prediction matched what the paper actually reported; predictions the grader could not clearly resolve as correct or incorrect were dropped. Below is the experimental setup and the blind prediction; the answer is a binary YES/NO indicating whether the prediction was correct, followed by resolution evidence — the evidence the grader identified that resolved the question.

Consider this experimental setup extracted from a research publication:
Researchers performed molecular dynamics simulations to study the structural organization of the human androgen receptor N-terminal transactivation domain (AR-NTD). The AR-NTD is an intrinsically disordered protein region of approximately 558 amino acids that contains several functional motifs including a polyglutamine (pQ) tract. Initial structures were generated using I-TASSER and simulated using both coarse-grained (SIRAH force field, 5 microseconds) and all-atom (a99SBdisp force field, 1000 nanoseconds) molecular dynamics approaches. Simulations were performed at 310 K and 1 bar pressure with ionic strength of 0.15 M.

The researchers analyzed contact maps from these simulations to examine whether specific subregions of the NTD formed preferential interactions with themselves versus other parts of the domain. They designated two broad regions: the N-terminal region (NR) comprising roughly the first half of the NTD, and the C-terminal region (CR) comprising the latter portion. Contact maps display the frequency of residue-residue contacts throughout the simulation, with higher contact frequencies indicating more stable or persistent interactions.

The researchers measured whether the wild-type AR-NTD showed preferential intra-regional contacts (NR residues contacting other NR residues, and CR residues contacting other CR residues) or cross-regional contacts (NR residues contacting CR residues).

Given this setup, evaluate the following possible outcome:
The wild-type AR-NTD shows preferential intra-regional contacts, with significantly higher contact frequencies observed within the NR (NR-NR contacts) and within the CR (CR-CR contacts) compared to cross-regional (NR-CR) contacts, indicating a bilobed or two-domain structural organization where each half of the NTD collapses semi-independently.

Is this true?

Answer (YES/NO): YES